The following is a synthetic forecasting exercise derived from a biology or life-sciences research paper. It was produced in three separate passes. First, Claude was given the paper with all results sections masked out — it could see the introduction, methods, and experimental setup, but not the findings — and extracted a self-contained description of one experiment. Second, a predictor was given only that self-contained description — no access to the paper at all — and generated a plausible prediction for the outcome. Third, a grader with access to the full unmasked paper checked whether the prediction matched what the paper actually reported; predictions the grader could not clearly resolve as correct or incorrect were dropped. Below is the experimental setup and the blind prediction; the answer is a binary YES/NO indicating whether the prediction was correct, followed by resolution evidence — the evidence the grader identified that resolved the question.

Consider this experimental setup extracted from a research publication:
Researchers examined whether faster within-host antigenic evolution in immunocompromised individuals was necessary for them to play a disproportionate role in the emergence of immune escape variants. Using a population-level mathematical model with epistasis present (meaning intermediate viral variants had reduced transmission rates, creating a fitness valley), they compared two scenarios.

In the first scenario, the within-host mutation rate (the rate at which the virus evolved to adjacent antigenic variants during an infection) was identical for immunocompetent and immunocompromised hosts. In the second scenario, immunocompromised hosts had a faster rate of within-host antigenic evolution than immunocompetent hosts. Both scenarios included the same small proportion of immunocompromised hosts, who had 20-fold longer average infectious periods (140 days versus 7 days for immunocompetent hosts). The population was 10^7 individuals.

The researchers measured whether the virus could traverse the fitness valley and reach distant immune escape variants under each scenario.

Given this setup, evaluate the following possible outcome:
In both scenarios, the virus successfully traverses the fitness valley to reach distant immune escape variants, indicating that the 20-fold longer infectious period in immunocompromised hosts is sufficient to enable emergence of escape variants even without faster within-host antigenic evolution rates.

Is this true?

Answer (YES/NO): YES